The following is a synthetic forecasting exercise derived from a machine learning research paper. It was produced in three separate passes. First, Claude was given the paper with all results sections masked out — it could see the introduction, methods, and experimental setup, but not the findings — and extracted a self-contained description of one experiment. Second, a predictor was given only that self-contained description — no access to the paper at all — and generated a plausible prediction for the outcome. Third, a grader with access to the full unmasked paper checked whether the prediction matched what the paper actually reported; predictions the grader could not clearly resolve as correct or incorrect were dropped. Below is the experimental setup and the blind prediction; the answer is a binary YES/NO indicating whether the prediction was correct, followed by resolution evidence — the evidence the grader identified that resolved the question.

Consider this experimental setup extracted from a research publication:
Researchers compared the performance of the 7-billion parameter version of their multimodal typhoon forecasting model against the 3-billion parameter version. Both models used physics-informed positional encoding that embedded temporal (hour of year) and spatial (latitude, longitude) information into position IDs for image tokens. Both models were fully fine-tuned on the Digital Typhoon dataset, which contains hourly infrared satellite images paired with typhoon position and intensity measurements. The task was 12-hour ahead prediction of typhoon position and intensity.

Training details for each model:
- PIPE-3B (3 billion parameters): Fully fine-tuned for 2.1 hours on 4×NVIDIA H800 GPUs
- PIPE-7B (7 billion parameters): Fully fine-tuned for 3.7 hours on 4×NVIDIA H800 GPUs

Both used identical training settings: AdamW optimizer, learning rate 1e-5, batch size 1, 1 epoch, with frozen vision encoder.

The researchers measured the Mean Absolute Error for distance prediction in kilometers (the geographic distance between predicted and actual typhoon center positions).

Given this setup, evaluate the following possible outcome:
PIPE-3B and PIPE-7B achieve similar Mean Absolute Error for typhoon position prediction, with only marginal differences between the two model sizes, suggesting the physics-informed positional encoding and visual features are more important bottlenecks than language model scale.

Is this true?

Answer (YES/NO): NO